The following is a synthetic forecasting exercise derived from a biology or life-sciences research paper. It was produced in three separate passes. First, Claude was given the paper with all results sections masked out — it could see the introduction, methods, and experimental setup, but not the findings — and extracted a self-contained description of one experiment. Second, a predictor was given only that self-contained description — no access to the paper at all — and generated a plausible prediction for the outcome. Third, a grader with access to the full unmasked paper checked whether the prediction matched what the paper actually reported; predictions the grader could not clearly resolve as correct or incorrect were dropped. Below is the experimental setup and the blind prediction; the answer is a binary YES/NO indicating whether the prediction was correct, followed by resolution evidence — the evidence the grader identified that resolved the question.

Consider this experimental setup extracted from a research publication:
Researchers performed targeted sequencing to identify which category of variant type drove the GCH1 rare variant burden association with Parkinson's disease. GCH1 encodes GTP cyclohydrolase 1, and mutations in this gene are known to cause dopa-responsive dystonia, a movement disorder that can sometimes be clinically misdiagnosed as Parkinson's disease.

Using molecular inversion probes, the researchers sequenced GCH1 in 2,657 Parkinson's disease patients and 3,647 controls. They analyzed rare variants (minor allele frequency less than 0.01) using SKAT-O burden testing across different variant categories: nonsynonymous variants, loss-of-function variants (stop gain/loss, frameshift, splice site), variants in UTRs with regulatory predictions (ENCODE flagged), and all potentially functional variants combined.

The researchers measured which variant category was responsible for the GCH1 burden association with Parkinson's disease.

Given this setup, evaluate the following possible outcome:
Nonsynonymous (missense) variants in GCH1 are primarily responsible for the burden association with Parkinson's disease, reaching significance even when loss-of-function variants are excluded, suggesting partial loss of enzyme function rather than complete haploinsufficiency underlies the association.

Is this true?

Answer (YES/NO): NO